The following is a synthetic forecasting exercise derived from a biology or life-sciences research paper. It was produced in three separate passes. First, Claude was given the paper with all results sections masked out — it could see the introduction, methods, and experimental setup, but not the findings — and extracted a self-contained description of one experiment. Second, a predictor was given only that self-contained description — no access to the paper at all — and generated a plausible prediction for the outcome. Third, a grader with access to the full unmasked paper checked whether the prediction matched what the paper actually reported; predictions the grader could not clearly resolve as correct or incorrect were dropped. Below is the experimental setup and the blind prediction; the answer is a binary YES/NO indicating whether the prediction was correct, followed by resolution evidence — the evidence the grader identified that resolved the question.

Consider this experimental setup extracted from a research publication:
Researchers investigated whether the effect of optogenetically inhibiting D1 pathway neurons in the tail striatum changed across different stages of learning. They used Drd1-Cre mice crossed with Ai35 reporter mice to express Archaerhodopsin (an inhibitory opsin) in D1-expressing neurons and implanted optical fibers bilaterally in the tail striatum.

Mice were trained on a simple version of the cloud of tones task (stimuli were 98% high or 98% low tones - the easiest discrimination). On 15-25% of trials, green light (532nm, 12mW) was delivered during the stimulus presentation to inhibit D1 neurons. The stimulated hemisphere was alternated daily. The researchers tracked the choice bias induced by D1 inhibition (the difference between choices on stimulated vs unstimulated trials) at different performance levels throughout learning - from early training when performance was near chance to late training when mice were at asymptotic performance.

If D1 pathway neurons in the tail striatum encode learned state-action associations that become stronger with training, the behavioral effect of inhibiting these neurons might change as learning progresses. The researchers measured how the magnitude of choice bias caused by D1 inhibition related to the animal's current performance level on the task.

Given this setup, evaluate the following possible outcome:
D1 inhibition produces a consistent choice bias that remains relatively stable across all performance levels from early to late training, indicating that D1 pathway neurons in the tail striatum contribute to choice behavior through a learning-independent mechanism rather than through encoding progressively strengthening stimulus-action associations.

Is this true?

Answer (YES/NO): NO